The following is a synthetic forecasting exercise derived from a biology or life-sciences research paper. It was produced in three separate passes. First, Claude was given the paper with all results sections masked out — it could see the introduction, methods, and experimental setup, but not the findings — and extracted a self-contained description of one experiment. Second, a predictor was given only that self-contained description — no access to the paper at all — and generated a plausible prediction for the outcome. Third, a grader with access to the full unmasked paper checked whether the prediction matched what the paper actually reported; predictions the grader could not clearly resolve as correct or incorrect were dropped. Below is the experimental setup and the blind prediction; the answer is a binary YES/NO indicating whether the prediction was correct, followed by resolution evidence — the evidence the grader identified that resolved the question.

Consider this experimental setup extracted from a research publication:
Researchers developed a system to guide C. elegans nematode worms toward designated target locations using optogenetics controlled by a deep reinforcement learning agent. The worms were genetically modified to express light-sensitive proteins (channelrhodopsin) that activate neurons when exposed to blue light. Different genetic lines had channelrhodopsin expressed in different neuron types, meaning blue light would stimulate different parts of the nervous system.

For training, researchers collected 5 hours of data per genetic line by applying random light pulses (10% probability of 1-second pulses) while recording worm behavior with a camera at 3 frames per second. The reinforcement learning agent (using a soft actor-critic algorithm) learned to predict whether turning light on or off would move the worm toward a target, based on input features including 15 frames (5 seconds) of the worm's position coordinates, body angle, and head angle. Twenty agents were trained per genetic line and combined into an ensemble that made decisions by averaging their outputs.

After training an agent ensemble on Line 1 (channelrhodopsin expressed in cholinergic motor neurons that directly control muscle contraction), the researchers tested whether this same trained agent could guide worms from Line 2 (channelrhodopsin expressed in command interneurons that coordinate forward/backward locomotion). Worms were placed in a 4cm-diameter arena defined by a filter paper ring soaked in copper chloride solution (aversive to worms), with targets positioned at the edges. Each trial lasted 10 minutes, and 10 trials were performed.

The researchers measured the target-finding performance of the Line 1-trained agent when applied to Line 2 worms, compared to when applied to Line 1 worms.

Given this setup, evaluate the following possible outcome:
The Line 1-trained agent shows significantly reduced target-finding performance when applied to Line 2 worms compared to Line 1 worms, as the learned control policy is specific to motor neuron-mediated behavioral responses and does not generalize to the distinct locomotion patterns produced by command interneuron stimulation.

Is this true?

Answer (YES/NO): YES